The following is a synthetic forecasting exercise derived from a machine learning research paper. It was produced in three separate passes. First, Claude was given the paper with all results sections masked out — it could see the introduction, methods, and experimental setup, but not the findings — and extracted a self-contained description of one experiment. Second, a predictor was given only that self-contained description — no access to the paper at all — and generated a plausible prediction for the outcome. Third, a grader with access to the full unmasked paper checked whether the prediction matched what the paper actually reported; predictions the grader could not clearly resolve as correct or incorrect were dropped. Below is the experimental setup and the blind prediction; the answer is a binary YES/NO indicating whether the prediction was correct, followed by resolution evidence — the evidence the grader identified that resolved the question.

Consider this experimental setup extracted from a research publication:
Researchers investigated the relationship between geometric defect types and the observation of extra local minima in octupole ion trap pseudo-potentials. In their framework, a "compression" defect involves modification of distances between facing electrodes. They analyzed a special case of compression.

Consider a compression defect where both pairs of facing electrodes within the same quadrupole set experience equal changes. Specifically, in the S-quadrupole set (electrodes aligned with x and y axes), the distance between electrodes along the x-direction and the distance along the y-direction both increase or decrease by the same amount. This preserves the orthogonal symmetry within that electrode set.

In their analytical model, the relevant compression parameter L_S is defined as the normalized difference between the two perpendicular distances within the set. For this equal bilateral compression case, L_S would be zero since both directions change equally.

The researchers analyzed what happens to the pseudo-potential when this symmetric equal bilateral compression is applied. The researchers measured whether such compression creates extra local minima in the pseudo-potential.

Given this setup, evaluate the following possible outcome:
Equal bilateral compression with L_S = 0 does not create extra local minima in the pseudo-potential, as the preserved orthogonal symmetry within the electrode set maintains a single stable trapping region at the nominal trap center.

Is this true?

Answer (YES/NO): YES